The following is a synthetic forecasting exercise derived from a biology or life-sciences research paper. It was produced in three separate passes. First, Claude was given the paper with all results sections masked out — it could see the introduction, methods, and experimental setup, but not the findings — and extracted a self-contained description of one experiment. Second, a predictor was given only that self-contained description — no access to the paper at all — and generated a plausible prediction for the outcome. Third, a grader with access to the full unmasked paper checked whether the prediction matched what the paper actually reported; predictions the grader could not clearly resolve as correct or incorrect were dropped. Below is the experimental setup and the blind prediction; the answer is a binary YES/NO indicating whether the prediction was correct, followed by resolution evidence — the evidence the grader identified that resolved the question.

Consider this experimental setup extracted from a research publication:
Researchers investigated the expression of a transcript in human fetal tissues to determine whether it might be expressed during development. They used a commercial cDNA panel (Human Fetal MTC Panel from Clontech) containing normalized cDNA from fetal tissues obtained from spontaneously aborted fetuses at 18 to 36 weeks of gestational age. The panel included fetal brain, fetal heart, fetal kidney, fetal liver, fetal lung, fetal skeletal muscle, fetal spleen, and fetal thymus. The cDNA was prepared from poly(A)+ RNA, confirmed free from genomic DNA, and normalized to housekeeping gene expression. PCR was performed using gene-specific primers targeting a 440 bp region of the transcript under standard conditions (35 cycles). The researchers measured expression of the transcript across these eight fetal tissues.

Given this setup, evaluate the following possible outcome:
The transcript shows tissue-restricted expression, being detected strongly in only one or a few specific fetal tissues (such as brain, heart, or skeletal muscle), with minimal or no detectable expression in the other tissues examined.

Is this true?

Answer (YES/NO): NO